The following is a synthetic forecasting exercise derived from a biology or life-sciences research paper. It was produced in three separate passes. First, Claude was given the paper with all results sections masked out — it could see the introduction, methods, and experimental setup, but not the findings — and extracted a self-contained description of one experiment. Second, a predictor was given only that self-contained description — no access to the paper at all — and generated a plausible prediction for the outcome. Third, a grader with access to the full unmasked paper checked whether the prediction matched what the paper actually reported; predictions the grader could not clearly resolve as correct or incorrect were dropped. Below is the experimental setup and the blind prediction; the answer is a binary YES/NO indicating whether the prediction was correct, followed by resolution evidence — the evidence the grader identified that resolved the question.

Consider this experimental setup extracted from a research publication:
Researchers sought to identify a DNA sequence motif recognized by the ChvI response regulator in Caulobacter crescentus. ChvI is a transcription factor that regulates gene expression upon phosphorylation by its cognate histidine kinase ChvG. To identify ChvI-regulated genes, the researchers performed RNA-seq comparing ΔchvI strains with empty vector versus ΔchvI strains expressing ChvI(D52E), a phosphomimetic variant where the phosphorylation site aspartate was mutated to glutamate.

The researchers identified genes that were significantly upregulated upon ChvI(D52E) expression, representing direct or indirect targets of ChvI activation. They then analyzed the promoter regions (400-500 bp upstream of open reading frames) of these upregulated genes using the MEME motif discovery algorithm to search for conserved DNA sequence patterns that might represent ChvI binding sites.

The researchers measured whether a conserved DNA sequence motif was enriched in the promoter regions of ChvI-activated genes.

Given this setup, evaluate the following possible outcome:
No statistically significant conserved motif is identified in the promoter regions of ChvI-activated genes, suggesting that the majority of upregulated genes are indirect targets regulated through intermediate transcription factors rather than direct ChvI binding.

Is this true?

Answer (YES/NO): NO